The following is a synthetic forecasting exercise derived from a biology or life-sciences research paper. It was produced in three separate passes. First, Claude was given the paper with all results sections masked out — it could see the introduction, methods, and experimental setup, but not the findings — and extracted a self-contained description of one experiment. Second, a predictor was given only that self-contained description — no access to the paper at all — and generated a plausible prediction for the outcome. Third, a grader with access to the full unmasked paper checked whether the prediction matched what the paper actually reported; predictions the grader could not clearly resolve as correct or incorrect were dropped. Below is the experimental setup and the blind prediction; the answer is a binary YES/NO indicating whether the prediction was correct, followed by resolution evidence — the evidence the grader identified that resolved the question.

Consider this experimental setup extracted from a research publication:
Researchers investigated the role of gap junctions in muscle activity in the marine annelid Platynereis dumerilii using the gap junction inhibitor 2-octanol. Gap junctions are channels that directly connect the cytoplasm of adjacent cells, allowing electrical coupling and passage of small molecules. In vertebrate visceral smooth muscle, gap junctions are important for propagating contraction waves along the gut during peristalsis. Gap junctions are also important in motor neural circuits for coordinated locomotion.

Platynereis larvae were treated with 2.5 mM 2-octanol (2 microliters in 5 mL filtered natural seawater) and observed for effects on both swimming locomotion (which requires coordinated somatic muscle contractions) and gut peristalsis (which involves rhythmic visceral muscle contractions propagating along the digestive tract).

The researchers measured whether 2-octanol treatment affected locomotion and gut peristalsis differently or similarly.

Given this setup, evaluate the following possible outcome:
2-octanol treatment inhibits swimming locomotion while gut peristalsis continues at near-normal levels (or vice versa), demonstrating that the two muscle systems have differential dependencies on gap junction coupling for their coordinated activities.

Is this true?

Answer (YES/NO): NO